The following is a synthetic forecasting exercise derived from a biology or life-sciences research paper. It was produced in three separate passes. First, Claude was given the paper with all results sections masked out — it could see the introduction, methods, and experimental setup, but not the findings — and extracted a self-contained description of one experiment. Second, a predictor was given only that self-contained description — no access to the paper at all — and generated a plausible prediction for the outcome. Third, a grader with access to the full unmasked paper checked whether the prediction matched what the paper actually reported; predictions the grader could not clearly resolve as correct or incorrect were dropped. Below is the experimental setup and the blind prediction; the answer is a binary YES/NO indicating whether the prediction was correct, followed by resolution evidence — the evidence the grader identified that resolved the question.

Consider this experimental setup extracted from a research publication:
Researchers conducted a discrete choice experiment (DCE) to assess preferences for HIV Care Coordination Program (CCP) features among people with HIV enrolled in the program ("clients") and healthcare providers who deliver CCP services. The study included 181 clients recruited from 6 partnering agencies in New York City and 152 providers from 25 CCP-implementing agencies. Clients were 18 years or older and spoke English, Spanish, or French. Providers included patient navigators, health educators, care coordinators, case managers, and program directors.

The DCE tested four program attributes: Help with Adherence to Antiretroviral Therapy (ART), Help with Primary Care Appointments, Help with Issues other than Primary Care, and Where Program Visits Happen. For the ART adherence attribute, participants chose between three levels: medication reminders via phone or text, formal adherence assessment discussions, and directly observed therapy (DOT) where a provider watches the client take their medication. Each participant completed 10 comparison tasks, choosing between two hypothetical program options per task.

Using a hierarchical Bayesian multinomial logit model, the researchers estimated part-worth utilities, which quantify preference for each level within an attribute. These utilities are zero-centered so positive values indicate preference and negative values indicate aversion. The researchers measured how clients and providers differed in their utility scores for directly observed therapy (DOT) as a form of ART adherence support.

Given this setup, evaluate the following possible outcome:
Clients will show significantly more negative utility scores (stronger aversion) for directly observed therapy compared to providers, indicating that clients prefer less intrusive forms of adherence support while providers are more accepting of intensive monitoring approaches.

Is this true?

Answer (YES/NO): YES